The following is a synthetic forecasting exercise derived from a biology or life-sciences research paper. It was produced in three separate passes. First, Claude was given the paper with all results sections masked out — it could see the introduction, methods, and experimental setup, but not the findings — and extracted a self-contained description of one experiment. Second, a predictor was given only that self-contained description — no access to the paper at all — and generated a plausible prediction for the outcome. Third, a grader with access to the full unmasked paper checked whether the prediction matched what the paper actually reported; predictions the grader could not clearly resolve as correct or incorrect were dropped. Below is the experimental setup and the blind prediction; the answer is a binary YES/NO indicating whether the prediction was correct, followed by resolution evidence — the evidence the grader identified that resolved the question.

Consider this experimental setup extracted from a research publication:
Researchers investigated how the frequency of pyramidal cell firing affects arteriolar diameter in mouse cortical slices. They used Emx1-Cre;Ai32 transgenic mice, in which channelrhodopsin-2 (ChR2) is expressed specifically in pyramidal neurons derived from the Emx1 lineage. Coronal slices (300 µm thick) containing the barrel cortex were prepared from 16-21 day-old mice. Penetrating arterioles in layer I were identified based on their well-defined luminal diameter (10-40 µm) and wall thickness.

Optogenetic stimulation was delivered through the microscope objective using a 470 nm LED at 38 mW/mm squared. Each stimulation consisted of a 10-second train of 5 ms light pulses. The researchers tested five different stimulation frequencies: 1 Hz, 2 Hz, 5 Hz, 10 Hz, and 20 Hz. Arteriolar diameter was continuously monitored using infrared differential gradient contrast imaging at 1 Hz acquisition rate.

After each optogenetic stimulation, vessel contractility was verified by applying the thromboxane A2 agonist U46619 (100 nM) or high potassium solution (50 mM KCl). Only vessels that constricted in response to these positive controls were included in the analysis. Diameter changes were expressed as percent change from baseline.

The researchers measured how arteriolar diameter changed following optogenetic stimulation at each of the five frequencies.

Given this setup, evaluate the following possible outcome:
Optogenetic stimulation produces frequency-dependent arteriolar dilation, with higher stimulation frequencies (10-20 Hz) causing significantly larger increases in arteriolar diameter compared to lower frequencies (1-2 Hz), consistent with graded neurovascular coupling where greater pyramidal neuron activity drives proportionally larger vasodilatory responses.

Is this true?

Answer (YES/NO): NO